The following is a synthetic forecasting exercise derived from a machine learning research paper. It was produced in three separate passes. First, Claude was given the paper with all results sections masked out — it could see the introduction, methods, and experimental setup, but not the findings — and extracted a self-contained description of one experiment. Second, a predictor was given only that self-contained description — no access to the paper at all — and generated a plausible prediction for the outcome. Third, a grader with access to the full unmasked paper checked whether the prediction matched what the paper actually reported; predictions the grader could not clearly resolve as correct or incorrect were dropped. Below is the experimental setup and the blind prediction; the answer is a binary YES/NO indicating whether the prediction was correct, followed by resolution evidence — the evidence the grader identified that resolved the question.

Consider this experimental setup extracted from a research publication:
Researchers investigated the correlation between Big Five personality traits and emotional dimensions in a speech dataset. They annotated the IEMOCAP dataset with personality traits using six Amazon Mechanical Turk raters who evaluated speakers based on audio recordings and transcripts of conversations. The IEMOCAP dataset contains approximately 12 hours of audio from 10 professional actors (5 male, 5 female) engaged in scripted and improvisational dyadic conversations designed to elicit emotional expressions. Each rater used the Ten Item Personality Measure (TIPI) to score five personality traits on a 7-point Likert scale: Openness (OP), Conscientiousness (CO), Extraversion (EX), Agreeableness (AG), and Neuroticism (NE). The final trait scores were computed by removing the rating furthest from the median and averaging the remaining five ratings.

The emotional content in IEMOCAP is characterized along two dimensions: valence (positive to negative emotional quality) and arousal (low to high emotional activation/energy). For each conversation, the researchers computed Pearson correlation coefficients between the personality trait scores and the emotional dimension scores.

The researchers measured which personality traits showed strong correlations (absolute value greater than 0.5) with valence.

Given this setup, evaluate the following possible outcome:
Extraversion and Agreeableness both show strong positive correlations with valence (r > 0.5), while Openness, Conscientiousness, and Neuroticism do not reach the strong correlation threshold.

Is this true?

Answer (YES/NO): NO